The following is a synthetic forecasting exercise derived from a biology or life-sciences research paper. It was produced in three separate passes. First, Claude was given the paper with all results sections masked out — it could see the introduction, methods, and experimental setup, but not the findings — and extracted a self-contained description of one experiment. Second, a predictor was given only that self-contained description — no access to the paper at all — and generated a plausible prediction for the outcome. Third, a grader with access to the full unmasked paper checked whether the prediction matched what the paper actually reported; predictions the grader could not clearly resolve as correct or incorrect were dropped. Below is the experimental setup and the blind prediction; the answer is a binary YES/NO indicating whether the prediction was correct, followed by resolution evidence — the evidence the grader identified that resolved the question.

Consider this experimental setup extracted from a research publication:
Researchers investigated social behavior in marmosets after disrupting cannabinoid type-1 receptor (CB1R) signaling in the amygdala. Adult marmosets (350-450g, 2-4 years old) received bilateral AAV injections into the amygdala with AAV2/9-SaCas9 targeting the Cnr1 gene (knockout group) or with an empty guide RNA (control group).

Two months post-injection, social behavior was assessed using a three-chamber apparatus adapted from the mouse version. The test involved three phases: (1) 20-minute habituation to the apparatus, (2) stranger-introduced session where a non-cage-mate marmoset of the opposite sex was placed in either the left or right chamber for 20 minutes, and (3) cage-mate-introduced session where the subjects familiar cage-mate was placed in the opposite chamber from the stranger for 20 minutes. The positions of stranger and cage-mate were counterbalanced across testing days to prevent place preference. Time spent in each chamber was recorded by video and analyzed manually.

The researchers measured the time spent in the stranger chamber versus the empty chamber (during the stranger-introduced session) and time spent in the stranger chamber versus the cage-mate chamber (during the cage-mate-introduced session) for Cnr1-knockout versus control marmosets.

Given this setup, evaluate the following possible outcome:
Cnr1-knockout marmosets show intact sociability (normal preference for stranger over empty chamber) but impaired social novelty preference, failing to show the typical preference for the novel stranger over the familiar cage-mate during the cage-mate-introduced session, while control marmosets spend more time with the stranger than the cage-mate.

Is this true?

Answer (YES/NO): NO